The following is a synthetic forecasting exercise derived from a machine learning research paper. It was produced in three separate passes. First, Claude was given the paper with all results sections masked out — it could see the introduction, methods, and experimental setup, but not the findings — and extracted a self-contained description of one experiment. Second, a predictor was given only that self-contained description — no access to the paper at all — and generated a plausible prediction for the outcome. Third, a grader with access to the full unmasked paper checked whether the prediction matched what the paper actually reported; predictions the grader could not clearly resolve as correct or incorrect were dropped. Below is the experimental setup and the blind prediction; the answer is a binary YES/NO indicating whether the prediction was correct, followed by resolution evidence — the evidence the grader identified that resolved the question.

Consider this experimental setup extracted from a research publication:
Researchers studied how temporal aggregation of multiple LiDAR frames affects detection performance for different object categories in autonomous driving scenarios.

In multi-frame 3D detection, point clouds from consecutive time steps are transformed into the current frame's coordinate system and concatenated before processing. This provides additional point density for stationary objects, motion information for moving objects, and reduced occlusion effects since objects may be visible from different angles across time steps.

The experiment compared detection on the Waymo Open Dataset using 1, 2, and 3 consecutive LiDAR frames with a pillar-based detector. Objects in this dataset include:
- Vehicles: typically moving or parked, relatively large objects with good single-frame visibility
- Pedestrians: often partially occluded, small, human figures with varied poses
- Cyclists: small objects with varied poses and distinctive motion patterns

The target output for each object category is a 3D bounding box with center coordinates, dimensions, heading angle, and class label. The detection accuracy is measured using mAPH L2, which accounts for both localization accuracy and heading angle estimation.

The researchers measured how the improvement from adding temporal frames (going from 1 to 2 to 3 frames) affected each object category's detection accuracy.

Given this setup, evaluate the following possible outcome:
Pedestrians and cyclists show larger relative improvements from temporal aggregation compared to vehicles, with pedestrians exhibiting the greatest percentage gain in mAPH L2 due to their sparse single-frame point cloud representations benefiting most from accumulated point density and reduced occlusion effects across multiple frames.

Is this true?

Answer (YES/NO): YES